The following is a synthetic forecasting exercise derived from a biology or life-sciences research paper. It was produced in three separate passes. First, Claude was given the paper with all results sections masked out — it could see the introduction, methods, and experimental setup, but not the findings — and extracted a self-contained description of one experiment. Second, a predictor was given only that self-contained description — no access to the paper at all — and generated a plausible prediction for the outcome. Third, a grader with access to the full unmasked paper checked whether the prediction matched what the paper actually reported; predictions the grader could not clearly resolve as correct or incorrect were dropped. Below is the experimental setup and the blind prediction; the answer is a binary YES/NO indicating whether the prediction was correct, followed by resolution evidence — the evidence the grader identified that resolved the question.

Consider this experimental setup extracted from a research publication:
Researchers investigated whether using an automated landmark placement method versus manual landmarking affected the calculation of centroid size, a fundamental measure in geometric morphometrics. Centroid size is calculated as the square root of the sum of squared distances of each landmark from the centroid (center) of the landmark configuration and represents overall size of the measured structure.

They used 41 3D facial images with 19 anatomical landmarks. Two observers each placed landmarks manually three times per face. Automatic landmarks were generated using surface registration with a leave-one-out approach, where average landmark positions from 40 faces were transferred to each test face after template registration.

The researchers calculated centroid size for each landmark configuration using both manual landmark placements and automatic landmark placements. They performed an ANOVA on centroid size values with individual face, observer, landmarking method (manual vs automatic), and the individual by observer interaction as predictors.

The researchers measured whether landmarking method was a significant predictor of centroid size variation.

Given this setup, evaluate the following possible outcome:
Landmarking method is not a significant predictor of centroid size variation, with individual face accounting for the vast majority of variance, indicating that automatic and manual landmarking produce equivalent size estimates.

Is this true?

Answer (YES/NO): YES